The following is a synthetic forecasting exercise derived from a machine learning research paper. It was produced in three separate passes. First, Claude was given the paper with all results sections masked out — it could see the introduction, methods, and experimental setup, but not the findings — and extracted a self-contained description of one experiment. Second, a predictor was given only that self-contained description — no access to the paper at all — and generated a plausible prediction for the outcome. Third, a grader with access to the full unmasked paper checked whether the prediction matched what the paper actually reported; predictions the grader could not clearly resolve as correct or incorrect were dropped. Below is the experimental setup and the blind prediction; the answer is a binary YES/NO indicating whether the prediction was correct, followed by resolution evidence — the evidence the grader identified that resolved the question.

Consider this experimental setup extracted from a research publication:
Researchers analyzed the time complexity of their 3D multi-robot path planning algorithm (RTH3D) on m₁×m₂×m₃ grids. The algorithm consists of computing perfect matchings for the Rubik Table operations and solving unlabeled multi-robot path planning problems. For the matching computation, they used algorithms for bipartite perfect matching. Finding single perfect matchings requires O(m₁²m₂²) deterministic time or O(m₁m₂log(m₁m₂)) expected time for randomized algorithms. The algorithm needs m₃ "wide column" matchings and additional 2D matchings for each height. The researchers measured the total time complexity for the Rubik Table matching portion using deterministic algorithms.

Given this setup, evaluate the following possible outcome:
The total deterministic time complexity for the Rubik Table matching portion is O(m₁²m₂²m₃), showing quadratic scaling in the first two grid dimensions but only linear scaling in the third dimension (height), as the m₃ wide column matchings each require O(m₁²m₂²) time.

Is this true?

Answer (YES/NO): YES